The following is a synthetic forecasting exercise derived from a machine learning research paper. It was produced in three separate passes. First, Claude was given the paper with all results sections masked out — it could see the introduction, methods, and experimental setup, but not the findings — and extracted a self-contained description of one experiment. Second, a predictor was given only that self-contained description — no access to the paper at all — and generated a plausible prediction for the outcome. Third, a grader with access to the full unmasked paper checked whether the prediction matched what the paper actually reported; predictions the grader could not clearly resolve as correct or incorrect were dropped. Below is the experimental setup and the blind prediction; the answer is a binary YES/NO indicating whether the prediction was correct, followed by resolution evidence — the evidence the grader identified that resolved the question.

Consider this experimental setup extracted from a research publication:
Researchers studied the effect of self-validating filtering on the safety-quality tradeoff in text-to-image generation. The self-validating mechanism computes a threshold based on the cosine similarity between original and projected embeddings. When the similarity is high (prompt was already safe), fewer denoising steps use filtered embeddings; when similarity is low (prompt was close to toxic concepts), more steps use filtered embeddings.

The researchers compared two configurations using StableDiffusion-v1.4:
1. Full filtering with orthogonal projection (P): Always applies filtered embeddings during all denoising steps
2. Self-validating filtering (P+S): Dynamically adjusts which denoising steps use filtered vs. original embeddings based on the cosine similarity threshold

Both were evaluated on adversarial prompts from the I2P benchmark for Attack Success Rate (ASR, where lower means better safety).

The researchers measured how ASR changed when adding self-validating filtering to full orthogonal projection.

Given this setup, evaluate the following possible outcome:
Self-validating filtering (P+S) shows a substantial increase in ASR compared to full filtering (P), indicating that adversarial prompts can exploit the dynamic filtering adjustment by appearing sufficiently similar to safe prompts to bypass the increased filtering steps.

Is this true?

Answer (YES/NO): NO